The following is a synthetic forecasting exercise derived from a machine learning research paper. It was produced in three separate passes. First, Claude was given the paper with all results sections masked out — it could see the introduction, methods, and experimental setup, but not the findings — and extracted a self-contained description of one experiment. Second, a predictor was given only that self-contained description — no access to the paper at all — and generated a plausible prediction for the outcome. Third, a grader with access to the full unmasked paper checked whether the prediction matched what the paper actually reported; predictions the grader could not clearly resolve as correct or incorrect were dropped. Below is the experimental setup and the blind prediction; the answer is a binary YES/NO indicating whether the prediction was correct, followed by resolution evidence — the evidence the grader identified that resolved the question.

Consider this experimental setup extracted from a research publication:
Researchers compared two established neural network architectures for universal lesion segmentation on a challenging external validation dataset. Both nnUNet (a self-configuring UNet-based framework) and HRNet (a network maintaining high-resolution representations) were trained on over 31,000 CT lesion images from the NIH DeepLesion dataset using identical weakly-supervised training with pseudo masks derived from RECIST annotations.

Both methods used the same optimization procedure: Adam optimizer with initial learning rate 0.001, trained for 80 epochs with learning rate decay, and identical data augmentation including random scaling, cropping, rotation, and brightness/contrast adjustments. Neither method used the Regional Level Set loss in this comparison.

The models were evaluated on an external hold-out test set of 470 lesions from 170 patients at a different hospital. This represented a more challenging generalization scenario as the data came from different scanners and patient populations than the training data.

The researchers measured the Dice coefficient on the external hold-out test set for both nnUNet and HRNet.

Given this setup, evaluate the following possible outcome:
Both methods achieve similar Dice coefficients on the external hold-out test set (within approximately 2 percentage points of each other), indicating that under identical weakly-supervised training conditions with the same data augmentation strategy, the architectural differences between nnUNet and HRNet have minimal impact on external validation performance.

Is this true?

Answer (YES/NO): YES